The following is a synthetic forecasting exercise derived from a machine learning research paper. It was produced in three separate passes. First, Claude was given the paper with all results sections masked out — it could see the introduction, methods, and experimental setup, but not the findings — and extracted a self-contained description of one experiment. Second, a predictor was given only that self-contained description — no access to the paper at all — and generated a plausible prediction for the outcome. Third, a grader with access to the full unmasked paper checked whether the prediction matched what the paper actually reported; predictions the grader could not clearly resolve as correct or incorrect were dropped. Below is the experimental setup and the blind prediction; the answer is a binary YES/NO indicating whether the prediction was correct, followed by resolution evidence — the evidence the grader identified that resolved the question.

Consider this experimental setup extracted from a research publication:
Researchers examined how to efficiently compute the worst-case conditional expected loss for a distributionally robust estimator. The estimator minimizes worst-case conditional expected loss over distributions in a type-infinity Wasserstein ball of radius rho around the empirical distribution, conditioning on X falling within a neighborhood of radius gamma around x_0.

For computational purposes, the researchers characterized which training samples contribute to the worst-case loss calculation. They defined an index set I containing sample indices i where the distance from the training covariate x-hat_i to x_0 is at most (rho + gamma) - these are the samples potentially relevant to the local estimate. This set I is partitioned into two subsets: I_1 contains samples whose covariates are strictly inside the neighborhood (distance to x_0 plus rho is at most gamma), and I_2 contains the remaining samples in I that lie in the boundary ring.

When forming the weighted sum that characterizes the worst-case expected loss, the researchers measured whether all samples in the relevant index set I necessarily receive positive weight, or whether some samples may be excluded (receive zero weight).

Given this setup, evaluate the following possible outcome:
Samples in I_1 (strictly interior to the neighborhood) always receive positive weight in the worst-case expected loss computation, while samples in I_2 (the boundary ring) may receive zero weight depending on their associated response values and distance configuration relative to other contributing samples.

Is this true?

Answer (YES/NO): YES